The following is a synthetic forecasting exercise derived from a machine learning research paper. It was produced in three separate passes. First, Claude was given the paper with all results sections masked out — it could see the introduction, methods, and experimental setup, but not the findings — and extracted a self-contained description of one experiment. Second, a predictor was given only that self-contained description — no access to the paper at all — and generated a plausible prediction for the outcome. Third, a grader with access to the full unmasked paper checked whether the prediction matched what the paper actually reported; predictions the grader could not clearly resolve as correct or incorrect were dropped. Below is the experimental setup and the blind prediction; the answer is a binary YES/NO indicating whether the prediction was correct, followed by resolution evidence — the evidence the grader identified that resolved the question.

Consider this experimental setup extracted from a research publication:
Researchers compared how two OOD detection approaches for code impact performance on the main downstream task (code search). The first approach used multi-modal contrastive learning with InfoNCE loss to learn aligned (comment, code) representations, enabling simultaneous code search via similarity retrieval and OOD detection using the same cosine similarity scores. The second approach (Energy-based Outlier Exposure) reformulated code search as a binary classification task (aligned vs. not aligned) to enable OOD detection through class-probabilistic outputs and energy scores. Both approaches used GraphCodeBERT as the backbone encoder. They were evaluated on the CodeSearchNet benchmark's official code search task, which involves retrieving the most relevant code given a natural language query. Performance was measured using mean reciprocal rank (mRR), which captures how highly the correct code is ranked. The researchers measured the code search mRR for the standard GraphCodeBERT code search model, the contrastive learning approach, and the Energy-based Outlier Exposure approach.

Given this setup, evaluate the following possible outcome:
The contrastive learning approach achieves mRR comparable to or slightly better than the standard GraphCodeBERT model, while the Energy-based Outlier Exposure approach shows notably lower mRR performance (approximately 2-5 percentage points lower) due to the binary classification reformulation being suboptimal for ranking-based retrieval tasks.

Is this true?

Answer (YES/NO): YES